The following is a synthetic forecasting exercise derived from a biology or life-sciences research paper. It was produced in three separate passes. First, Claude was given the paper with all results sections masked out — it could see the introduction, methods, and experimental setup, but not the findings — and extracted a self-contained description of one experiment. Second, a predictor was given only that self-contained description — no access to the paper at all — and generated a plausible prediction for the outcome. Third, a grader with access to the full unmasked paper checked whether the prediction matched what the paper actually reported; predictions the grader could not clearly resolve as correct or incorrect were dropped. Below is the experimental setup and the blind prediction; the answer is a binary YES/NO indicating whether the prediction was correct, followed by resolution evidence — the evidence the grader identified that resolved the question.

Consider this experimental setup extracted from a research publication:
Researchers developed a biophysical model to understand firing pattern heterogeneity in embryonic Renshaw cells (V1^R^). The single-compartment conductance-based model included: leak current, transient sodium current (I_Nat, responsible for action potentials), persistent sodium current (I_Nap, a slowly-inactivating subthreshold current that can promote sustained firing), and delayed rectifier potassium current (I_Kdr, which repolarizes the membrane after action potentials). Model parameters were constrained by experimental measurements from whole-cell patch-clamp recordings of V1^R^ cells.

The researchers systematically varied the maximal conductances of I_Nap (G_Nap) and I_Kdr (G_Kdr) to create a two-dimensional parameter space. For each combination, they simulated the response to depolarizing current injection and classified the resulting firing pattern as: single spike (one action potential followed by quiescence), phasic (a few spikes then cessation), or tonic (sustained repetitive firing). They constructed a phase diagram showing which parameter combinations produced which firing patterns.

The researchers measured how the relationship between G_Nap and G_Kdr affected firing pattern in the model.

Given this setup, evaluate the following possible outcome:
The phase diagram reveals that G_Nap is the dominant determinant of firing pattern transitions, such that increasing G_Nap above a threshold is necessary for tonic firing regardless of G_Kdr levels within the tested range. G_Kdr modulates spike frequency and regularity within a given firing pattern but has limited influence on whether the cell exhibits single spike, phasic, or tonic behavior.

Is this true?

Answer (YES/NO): NO